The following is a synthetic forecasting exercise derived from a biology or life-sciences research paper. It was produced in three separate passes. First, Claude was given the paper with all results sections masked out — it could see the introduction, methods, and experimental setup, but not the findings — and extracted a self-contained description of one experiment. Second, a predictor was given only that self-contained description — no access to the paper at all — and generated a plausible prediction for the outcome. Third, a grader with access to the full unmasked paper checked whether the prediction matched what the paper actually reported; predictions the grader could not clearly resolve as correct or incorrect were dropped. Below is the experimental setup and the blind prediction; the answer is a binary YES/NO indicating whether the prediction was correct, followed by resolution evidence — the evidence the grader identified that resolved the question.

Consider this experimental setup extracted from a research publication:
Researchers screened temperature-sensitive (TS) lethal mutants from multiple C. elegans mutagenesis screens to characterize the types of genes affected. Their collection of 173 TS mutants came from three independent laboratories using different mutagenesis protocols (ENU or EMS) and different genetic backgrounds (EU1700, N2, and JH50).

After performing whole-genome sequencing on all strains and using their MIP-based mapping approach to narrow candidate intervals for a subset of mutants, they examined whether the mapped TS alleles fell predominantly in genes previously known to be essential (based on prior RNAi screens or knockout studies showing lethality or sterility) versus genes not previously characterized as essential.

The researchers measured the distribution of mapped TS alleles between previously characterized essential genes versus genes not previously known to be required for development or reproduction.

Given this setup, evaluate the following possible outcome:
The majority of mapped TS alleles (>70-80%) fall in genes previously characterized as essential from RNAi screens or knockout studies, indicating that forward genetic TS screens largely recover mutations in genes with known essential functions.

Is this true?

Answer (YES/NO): YES